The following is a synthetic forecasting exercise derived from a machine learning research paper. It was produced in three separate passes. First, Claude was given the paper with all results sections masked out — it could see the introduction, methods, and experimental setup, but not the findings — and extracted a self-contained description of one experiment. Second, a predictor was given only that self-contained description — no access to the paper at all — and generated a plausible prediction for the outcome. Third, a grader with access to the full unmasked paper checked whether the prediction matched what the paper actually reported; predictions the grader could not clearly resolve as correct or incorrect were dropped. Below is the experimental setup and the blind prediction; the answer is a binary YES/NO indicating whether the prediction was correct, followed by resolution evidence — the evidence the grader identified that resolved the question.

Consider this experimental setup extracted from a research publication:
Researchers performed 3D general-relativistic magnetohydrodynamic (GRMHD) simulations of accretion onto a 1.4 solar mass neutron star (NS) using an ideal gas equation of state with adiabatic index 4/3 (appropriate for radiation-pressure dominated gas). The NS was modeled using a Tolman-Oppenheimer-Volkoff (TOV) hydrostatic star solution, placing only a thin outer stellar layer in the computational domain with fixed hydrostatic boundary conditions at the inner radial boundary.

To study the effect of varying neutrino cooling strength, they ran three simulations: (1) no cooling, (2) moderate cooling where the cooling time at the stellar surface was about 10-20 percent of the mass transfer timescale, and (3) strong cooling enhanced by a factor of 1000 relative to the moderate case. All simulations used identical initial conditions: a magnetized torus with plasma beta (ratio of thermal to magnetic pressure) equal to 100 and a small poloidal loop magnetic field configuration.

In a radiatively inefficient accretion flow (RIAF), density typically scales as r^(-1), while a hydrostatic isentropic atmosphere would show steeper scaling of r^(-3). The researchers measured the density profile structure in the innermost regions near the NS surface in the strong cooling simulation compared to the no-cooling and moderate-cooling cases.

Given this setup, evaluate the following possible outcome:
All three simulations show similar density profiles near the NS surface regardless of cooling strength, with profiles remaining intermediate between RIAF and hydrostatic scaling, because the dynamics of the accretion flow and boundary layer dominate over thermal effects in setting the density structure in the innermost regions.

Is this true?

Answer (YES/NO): NO